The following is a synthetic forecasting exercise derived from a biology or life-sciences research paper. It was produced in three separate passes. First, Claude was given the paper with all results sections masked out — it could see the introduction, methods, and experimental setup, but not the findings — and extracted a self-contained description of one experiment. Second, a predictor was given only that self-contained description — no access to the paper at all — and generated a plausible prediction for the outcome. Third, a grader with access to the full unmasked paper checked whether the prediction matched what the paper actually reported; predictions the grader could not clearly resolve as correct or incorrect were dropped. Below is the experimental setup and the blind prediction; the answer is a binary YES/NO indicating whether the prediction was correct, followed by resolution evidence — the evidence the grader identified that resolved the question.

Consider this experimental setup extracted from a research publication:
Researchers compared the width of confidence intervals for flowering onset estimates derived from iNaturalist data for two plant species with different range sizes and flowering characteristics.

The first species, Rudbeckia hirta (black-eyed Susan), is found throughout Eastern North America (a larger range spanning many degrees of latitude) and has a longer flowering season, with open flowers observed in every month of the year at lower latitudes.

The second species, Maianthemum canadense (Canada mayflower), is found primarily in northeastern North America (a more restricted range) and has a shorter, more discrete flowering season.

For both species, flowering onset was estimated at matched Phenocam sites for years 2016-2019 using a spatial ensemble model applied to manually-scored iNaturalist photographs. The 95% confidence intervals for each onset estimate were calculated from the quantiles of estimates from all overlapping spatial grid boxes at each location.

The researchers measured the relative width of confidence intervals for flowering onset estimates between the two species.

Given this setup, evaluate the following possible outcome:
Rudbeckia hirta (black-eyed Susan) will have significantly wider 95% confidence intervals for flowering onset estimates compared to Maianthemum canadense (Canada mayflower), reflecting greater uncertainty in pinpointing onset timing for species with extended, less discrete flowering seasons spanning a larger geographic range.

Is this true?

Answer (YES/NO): YES